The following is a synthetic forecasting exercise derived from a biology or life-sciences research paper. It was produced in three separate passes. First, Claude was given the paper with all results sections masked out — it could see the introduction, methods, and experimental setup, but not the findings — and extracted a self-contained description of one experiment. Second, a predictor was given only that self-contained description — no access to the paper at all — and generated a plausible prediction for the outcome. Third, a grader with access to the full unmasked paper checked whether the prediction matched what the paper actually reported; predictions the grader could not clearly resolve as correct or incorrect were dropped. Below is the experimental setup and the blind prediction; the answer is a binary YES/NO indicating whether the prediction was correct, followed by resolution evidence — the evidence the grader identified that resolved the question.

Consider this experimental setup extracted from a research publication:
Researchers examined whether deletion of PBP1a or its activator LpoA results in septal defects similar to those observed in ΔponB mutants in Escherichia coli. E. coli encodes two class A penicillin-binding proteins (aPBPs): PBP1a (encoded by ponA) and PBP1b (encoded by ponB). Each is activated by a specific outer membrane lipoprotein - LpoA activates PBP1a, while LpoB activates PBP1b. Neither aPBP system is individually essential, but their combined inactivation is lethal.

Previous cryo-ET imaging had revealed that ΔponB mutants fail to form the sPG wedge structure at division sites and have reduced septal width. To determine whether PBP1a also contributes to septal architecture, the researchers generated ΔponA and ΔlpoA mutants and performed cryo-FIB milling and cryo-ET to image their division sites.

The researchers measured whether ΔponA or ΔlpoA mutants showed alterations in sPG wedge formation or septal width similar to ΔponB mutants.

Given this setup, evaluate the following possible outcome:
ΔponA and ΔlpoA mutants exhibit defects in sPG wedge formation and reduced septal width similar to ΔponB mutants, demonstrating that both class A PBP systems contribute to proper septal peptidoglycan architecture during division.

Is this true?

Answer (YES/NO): NO